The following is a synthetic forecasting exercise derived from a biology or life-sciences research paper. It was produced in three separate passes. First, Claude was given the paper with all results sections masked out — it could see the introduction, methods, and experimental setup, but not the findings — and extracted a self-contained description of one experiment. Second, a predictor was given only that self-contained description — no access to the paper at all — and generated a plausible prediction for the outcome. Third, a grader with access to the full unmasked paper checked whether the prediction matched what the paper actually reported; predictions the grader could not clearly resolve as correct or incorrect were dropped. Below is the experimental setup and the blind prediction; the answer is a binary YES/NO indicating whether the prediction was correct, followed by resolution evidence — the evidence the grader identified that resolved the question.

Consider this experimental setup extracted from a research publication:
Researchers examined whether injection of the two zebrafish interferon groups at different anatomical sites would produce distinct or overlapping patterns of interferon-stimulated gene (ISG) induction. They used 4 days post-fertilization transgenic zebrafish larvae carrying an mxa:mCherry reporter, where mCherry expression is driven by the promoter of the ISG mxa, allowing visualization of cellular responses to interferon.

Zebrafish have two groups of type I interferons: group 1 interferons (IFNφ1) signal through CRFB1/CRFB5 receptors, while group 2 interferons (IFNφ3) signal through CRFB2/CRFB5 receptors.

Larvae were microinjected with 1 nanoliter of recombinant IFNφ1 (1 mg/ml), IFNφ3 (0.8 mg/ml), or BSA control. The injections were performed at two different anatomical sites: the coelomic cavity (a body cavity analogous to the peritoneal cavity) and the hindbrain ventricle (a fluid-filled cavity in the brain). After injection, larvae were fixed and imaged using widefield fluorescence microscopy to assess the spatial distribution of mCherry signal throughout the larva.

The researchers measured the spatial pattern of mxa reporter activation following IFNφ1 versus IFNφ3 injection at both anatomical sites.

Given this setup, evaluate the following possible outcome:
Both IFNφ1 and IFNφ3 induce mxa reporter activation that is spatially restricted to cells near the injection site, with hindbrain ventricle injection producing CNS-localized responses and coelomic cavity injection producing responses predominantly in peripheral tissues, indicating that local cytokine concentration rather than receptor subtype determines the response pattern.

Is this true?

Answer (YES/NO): NO